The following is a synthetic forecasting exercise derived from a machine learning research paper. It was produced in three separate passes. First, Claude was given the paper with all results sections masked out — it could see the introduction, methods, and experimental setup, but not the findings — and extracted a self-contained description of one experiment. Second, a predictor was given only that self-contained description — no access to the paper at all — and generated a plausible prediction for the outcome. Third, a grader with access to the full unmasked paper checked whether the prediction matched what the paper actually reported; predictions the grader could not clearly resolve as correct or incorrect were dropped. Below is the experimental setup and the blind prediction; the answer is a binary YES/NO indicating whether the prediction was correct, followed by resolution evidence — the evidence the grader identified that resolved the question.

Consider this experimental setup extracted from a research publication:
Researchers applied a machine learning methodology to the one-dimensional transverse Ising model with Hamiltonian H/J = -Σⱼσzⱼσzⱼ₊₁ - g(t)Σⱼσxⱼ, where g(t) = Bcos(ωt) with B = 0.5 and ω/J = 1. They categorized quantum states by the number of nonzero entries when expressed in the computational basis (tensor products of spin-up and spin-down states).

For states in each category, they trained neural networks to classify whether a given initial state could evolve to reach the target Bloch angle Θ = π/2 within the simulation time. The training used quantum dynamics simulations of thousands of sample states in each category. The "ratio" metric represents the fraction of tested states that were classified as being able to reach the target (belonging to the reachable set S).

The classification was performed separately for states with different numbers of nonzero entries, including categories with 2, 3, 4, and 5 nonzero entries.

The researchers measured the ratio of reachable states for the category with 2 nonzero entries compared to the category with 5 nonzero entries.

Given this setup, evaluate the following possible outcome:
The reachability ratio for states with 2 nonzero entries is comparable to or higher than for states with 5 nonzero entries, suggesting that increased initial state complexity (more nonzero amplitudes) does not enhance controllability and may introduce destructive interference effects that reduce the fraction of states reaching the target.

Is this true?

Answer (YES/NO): NO